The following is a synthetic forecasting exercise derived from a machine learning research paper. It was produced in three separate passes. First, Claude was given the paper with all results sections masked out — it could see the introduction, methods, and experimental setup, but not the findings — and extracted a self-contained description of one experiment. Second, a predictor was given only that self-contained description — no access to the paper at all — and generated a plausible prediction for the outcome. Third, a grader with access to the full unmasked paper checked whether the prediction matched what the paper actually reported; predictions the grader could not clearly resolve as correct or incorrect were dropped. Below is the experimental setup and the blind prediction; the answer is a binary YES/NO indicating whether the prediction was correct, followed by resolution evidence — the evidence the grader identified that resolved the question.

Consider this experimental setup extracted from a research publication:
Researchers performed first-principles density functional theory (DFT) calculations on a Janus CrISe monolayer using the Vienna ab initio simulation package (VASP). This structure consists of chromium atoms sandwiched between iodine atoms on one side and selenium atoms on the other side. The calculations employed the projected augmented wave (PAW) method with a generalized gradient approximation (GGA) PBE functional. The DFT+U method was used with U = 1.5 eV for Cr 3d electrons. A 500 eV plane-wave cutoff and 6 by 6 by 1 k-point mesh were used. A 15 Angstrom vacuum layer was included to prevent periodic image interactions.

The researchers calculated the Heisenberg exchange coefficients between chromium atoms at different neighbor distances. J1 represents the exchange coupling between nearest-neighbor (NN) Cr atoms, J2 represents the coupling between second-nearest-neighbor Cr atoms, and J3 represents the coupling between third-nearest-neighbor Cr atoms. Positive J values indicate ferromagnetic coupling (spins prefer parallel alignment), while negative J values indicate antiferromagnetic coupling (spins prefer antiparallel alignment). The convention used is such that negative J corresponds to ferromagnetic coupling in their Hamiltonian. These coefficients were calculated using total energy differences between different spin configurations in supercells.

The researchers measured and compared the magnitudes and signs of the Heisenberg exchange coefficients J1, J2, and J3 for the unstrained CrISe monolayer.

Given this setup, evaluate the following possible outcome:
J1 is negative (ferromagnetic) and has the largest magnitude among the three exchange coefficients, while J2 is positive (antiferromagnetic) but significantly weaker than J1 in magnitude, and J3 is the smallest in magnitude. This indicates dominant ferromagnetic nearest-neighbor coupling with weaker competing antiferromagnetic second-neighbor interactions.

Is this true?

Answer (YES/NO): NO